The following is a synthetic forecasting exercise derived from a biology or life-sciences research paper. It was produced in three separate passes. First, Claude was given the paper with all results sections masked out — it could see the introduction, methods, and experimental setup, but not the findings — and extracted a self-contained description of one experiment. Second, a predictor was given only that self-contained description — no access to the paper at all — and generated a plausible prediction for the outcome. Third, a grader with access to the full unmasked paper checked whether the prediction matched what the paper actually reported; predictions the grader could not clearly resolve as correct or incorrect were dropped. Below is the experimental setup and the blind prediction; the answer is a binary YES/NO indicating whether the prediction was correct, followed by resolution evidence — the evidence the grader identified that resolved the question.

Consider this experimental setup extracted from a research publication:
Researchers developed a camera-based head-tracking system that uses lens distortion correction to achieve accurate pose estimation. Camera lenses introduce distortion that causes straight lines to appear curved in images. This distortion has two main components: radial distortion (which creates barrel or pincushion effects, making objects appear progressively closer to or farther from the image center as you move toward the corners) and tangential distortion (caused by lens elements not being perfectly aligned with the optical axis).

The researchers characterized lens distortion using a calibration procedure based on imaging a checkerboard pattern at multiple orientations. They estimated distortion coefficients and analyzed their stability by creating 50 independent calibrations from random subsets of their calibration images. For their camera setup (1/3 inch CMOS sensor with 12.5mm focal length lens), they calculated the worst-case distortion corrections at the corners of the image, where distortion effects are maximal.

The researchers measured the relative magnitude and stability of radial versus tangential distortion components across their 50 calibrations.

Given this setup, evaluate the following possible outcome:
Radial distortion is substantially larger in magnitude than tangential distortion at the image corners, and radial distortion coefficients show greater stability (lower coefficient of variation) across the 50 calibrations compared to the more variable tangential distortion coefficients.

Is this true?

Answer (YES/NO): NO